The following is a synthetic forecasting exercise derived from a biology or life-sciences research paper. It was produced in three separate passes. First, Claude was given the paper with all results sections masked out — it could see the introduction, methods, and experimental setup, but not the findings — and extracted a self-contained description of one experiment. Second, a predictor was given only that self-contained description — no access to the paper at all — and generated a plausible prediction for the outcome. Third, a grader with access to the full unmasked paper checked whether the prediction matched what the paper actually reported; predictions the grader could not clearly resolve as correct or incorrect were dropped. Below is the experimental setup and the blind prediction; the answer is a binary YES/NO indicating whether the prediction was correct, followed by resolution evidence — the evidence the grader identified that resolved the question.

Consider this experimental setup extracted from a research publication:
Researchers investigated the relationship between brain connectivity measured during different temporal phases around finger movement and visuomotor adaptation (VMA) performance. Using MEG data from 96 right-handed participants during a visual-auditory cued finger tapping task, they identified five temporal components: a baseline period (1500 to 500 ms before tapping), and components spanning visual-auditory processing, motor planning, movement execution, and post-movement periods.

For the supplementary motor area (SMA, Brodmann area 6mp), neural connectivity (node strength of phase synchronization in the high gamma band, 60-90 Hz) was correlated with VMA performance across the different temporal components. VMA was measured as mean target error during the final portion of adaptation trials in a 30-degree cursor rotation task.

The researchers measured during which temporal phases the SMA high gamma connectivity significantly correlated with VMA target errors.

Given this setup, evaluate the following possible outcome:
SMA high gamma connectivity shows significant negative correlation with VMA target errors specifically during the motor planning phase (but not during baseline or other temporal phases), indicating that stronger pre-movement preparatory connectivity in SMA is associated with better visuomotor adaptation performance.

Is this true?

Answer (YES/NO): NO